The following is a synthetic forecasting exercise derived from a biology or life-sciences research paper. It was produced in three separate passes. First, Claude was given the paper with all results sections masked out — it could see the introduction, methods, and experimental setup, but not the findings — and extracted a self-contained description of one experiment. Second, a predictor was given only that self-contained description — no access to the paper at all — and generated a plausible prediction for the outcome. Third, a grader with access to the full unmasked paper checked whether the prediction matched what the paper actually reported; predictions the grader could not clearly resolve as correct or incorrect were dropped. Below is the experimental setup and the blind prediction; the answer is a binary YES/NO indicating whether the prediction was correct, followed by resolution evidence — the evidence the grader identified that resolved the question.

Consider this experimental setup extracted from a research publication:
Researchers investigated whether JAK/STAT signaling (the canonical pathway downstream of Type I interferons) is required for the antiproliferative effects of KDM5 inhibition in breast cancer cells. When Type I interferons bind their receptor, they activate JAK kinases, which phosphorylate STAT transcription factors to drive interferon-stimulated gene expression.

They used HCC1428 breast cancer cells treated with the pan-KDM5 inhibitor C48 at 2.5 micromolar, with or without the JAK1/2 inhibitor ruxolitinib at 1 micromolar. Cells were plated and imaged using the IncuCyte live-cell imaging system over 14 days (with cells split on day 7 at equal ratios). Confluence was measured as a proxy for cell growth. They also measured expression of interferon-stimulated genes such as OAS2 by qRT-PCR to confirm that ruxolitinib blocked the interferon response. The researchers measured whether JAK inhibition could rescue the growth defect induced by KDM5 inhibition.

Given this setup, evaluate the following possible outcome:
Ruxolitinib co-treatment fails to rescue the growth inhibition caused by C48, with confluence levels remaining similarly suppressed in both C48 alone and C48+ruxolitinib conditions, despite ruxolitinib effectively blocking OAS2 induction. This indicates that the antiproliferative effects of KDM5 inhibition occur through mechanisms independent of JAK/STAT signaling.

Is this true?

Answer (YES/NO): YES